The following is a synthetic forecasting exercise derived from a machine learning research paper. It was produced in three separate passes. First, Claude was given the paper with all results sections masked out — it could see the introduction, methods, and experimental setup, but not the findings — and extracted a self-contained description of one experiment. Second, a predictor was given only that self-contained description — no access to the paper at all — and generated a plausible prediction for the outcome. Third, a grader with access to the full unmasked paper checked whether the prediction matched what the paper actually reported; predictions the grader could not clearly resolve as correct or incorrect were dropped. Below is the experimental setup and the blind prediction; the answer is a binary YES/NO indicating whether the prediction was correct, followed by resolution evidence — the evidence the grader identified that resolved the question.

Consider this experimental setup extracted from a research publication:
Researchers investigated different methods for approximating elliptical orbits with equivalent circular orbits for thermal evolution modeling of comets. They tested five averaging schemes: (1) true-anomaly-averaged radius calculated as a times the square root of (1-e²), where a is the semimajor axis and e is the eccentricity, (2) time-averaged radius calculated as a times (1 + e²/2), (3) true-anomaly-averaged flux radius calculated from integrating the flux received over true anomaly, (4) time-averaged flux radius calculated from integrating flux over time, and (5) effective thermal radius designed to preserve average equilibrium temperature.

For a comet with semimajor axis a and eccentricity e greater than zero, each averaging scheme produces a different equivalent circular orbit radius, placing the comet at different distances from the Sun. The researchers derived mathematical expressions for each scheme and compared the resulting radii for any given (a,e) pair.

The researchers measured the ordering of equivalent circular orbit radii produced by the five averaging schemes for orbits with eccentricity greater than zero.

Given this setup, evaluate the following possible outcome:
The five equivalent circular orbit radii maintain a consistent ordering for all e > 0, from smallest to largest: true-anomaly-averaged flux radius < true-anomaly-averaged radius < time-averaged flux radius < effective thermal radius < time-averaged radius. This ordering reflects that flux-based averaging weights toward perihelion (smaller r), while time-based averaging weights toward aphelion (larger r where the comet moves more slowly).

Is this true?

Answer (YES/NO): YES